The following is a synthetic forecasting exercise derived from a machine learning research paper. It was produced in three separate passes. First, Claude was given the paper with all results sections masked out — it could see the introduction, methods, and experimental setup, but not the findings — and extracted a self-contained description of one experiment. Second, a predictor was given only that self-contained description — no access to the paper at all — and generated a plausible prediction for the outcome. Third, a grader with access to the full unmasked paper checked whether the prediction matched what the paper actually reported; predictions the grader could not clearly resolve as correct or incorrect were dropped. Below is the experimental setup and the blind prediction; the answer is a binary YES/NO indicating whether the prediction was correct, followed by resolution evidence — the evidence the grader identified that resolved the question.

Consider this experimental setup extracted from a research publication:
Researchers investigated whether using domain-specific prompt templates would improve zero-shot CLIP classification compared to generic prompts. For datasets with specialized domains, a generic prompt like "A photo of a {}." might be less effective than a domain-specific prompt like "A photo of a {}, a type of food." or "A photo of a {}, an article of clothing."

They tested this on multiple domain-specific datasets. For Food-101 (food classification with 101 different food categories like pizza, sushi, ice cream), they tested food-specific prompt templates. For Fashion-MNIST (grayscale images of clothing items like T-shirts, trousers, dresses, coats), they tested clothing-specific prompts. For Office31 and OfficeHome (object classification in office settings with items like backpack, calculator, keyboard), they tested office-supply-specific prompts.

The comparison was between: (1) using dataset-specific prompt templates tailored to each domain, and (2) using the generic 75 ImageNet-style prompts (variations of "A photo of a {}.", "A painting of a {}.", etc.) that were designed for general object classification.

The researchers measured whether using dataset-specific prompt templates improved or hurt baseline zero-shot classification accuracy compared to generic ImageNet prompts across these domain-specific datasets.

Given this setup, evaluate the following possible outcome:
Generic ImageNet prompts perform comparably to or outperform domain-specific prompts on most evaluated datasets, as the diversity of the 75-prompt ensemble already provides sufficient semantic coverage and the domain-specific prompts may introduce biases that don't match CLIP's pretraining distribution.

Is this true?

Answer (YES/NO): NO